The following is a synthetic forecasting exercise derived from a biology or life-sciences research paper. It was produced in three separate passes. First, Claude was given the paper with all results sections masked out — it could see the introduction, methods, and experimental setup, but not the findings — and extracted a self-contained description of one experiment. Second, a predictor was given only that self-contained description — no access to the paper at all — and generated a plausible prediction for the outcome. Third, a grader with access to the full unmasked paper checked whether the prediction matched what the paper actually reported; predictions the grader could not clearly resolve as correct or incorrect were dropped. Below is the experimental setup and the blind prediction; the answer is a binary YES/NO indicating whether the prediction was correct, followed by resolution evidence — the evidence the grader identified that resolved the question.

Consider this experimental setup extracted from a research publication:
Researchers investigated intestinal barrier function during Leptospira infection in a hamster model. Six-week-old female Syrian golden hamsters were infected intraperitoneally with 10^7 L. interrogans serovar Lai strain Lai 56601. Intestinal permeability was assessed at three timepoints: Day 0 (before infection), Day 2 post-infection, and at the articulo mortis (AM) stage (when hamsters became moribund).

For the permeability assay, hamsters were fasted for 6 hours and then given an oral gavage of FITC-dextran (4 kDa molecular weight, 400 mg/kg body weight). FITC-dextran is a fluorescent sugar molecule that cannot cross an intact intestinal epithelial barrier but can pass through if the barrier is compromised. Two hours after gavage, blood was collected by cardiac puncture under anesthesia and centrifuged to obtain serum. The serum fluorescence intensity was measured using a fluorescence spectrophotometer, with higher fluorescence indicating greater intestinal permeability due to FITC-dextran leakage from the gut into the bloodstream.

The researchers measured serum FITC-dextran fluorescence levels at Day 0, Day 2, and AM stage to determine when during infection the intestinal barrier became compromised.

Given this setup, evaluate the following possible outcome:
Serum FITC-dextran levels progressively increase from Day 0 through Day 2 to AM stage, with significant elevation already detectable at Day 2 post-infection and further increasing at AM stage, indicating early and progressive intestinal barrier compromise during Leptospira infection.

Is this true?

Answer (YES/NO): NO